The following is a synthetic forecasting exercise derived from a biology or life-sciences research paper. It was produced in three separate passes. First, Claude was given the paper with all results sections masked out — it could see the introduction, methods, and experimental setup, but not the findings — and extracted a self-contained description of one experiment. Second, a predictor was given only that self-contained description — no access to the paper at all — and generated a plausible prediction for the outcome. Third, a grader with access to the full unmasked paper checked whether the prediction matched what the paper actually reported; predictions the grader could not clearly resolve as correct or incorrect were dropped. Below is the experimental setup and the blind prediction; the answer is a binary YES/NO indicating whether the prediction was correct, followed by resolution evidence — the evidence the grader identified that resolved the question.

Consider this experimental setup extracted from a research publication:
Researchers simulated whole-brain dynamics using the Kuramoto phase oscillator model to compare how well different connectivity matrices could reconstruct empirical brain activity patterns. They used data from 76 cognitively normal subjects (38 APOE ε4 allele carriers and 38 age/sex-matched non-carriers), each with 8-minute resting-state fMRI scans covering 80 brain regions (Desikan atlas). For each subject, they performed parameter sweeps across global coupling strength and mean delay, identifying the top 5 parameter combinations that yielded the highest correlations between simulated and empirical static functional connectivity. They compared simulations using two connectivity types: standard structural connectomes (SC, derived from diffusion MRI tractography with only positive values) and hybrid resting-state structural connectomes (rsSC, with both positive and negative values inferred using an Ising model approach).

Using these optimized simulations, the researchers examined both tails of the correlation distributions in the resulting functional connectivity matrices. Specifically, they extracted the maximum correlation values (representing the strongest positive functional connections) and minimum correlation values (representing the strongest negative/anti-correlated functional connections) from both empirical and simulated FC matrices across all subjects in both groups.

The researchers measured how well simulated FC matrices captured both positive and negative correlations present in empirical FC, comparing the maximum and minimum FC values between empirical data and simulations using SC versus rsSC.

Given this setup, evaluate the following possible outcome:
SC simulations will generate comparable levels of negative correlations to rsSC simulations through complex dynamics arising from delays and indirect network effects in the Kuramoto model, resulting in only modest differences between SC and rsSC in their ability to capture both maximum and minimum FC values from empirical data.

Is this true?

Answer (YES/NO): NO